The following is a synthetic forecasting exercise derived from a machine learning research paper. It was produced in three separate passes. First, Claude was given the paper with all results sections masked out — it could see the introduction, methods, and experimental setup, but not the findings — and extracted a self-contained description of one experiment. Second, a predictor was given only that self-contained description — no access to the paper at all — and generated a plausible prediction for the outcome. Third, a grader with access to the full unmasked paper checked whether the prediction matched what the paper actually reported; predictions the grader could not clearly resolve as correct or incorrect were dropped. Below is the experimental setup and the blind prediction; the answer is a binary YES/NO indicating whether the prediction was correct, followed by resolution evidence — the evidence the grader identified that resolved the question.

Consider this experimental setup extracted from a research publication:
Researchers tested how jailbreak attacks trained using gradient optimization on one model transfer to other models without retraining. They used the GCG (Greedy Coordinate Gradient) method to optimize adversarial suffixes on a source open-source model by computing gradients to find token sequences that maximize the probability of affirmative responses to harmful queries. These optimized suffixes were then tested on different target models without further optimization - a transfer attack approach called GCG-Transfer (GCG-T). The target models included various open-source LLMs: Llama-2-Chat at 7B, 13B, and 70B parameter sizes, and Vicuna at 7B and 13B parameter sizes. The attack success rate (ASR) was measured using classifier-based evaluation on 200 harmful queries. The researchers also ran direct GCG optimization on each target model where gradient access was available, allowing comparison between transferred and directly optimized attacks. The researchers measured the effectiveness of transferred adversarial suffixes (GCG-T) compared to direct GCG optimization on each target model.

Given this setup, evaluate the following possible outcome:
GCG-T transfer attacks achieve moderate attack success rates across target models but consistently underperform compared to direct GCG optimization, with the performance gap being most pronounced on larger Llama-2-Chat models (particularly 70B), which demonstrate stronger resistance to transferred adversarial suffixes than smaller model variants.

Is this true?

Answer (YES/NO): NO